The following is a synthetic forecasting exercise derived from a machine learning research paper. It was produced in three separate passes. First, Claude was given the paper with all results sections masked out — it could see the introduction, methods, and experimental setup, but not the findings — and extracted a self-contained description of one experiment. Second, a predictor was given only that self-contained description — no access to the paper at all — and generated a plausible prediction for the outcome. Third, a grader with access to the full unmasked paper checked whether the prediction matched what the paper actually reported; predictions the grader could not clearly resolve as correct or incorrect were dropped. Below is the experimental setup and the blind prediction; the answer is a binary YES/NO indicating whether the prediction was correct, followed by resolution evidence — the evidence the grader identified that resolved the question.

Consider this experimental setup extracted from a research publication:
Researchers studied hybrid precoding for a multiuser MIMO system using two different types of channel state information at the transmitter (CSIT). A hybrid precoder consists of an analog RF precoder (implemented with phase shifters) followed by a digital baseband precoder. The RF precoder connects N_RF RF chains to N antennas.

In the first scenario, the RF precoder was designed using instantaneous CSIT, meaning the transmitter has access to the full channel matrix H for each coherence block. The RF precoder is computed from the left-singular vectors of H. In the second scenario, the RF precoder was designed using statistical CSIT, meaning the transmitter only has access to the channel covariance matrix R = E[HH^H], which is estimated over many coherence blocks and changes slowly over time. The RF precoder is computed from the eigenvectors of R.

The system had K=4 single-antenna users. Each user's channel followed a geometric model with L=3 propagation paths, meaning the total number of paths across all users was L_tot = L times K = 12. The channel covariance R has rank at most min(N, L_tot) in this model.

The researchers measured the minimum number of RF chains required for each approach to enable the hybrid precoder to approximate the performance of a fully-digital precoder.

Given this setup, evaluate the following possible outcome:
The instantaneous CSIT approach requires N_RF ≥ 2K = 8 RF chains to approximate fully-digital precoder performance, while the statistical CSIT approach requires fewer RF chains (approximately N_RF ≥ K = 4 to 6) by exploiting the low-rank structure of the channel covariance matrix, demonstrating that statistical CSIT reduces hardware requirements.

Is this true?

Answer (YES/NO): NO